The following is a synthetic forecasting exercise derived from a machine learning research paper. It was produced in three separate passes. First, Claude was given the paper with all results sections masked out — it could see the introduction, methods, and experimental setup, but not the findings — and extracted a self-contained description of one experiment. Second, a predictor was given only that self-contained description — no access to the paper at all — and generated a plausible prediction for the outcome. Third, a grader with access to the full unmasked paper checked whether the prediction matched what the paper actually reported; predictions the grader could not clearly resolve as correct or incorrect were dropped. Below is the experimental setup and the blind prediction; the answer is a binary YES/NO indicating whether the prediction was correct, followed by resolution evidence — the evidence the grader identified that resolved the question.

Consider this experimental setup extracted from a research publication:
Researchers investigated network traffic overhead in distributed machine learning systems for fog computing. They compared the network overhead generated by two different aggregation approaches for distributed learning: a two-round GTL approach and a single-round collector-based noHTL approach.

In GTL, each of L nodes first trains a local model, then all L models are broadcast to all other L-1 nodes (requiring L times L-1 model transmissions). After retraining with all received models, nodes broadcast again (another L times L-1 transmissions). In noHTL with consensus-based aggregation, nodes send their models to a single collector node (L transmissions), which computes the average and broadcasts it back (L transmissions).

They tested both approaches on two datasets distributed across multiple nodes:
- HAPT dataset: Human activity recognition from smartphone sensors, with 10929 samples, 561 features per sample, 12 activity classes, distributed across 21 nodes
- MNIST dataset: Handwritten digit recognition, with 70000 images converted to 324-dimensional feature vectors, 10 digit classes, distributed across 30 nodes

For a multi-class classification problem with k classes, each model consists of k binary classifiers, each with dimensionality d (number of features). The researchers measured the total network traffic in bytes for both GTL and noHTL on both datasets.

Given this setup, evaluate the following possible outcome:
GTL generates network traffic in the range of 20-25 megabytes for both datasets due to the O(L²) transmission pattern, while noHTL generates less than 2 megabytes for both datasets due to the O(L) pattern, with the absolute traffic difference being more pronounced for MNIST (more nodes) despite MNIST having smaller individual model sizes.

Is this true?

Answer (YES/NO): NO